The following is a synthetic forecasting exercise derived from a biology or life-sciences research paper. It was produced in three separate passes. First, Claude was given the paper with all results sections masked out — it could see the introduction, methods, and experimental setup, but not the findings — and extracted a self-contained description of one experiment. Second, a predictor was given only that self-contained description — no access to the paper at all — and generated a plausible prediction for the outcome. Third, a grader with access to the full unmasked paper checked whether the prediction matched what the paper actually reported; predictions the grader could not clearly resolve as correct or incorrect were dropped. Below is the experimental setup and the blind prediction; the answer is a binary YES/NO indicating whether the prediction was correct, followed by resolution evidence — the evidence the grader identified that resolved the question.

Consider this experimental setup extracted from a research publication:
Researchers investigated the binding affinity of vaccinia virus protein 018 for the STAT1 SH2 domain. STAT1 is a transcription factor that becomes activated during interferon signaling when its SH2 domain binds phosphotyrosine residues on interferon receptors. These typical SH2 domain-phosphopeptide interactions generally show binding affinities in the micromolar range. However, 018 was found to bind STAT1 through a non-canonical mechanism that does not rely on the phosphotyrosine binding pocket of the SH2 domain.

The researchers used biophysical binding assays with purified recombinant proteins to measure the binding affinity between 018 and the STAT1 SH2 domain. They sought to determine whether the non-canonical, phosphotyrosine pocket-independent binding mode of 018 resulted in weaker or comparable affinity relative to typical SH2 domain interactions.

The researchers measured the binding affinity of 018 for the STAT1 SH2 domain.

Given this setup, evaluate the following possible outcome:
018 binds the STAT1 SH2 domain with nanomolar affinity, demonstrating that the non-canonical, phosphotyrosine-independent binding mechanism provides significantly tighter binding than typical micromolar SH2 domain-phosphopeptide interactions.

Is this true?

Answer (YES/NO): YES